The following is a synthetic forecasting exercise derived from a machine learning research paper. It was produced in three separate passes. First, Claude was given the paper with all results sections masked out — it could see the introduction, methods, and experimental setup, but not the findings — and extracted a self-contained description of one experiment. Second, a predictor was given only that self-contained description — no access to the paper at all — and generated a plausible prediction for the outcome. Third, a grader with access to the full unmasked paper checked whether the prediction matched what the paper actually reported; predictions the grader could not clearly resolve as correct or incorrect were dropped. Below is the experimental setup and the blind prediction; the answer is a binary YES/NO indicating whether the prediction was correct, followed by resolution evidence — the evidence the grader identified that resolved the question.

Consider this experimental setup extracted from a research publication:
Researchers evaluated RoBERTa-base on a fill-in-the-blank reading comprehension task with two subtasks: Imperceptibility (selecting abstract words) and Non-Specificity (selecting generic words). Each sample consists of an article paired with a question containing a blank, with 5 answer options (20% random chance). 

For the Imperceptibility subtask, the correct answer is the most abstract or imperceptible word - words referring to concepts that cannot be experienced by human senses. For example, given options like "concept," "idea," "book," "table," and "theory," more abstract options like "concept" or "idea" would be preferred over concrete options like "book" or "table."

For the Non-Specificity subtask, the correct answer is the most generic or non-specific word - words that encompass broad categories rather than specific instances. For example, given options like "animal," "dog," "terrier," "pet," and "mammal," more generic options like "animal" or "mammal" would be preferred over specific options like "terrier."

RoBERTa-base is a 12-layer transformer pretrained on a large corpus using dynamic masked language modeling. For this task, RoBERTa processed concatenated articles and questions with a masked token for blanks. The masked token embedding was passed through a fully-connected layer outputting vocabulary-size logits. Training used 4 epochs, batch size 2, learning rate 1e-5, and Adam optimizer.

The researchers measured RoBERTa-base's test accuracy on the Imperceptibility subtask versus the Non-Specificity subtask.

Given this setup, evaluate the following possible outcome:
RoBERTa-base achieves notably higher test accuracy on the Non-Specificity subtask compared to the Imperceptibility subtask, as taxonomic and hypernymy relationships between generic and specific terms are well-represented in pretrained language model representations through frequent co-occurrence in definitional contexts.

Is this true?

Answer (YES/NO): NO